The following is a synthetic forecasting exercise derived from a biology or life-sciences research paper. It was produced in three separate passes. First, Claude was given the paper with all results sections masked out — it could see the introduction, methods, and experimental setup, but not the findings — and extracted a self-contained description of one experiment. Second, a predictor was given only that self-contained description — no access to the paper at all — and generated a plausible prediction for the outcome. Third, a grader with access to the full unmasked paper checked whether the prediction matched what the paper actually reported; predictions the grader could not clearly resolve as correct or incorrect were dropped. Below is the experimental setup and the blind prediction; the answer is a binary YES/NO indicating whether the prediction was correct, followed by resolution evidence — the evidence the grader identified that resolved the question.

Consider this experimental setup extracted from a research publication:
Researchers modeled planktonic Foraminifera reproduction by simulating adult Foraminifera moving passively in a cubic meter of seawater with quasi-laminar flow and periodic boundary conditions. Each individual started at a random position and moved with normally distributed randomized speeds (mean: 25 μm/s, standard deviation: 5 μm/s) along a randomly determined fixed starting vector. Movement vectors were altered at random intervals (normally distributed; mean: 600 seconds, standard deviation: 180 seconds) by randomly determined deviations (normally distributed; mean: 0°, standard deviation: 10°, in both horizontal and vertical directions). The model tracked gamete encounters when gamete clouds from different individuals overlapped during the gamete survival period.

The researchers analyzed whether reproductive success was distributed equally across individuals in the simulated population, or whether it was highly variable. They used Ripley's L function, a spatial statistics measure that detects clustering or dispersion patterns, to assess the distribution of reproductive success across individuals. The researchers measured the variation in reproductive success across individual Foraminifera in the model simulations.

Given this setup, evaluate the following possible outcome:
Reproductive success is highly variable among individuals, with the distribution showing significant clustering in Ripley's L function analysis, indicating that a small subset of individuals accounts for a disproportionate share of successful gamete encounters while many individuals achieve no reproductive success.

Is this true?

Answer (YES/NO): NO